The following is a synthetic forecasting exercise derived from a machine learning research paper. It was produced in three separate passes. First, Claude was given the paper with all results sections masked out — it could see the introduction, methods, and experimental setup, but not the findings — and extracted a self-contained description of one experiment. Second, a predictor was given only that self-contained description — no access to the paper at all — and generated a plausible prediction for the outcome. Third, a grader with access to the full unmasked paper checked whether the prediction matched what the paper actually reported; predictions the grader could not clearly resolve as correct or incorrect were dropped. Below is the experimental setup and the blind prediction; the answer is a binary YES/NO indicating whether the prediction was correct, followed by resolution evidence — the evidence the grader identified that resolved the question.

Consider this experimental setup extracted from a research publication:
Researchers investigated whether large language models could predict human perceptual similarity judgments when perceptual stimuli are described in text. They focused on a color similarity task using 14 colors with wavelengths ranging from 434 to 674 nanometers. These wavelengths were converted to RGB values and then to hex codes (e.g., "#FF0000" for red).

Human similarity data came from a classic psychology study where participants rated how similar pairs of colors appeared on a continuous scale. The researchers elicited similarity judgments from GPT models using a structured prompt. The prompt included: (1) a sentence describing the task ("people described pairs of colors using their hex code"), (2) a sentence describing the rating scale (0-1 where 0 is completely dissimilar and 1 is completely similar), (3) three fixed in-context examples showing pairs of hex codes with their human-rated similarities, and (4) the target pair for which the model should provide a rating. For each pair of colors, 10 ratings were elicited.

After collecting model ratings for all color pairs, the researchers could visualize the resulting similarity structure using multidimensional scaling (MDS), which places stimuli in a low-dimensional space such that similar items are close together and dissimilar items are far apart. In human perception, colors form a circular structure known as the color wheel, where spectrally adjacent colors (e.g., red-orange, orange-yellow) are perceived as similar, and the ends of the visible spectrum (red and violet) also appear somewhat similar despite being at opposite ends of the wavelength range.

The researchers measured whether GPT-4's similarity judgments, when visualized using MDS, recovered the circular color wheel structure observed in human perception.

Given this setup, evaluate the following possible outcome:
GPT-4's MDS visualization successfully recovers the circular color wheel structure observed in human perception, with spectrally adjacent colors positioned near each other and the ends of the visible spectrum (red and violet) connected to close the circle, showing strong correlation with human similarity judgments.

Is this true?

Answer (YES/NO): YES